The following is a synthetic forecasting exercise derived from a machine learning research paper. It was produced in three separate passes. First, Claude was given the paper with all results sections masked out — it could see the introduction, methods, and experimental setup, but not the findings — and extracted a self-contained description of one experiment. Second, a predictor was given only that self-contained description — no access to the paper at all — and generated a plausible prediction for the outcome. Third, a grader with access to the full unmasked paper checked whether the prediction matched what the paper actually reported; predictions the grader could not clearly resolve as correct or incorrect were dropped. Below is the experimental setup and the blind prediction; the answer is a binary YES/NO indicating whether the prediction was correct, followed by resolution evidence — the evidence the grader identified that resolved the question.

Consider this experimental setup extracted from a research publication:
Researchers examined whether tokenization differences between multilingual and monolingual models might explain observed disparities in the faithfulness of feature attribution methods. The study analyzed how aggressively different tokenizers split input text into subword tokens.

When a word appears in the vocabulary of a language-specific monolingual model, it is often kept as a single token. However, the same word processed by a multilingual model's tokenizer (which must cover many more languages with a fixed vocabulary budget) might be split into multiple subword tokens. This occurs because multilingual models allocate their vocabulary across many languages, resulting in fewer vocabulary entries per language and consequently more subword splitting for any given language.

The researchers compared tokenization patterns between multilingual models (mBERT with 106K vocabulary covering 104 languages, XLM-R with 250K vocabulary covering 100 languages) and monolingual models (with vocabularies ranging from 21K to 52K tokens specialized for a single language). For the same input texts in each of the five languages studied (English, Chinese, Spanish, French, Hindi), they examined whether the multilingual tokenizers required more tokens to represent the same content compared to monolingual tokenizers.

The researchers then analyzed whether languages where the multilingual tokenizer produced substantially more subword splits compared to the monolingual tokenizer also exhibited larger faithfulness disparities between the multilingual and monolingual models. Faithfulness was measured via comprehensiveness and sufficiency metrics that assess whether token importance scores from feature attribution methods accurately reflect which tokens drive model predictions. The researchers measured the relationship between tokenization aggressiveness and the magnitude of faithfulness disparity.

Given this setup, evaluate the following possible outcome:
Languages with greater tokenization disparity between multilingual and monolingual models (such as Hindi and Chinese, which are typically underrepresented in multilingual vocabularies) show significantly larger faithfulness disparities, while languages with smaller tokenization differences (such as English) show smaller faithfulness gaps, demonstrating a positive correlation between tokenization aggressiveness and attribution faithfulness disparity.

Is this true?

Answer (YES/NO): NO